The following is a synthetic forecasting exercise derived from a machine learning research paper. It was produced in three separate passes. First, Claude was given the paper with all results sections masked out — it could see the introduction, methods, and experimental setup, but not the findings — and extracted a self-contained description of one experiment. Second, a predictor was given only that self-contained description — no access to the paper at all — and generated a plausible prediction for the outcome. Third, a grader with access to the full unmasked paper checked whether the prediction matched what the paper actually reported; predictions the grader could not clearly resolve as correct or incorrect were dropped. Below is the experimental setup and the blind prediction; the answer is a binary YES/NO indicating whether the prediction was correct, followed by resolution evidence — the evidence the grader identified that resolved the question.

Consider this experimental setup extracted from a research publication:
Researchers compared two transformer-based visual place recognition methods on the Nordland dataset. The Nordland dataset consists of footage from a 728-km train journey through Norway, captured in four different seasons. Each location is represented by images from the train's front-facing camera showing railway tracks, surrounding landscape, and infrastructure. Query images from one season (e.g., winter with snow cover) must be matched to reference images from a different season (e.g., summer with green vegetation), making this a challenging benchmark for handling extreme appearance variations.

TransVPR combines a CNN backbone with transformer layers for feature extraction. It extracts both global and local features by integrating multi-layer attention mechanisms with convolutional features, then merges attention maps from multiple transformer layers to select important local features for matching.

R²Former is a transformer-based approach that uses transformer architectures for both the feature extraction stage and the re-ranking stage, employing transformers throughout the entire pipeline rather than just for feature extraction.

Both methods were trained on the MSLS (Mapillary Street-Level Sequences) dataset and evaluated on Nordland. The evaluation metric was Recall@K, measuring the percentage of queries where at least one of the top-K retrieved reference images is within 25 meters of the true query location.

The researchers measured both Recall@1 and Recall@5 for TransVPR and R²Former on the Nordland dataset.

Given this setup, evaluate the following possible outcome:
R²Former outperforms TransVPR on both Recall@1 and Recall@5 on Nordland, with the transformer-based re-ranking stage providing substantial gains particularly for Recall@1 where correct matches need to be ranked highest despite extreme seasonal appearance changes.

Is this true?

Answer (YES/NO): NO